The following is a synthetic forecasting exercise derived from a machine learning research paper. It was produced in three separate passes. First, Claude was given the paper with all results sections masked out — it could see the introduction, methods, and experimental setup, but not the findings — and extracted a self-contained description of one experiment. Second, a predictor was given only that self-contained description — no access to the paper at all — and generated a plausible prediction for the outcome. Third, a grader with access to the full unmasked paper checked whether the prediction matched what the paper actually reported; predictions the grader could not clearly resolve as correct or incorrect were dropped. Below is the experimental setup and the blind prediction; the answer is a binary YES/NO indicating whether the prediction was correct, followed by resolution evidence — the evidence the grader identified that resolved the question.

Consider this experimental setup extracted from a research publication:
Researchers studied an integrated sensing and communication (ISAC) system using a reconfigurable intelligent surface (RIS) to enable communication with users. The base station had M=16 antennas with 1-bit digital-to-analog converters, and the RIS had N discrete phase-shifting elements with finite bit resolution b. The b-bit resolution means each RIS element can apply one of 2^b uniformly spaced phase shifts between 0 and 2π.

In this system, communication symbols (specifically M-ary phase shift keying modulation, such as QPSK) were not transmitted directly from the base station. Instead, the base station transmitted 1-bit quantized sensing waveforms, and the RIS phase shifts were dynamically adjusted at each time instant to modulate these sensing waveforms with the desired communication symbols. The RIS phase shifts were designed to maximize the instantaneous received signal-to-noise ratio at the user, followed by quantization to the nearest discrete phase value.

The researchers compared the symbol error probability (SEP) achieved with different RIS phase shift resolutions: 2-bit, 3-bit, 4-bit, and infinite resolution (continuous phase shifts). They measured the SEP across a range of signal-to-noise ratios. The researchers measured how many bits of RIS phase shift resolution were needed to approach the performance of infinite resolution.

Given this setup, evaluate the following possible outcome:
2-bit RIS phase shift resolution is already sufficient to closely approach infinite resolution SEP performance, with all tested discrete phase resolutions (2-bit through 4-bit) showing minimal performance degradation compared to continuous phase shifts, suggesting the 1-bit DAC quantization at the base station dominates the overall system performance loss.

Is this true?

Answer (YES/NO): NO